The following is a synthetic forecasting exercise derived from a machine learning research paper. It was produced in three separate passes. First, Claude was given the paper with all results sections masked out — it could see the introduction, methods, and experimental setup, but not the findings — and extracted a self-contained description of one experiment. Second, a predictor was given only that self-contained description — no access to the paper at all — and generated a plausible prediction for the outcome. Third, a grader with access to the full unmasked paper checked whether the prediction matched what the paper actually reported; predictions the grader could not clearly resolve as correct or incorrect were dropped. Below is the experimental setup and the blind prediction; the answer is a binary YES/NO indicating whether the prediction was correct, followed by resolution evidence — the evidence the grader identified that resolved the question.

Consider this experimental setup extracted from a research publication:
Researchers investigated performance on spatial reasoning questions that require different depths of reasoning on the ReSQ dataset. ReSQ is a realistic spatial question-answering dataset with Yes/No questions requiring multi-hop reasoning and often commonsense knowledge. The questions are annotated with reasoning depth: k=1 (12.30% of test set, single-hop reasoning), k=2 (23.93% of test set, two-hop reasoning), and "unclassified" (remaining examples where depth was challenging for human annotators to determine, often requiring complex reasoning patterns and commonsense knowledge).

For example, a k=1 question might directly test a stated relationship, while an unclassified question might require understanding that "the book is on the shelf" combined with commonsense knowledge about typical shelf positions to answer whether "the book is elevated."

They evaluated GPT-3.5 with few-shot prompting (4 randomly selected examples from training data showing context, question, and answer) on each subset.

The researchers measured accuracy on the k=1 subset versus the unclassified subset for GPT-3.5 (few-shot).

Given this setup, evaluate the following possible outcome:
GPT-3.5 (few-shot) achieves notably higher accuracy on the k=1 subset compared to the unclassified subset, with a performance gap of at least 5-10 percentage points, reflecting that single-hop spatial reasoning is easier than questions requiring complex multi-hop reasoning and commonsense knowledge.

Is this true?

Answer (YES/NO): YES